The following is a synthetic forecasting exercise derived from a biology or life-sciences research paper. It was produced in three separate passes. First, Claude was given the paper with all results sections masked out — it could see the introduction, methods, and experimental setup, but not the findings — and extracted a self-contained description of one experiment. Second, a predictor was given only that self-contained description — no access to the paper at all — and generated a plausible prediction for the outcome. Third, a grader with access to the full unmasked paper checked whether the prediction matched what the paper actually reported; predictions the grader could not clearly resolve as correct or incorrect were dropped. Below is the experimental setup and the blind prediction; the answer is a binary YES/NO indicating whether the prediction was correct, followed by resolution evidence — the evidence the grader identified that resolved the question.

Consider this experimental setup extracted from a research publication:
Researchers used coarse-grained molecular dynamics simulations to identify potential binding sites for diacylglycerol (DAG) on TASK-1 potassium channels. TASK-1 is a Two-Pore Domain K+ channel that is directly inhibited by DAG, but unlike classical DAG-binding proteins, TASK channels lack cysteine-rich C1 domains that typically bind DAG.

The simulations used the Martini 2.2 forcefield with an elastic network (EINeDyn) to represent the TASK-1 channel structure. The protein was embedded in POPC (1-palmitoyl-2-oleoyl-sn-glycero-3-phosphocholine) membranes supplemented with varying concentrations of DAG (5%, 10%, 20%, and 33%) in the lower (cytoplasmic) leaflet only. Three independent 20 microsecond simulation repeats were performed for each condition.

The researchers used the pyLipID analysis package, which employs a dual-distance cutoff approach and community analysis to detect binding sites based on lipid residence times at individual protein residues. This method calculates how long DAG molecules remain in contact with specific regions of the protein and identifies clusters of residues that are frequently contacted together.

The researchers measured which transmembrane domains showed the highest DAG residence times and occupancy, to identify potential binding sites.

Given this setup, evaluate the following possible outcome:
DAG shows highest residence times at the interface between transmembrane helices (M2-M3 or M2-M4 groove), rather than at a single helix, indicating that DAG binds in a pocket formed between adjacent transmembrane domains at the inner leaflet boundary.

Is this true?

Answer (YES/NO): YES